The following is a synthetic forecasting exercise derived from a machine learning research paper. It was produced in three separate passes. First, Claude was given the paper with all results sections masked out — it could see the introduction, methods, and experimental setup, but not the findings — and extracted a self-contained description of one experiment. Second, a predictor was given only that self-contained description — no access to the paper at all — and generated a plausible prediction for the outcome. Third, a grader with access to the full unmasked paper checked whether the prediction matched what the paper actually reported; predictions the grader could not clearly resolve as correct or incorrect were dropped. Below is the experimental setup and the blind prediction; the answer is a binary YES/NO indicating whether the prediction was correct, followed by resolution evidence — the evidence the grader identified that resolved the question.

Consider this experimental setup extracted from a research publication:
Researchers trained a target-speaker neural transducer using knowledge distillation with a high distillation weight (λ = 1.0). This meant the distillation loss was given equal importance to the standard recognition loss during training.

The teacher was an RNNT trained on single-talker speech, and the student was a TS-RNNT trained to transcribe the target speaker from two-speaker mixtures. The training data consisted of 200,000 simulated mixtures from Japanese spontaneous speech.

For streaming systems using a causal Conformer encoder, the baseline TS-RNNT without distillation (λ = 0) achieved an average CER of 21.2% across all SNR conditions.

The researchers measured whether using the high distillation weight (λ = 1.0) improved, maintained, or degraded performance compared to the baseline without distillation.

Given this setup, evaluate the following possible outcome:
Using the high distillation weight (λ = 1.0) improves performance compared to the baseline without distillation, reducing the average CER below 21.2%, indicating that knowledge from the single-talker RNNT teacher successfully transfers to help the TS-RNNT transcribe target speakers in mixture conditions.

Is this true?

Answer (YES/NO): NO